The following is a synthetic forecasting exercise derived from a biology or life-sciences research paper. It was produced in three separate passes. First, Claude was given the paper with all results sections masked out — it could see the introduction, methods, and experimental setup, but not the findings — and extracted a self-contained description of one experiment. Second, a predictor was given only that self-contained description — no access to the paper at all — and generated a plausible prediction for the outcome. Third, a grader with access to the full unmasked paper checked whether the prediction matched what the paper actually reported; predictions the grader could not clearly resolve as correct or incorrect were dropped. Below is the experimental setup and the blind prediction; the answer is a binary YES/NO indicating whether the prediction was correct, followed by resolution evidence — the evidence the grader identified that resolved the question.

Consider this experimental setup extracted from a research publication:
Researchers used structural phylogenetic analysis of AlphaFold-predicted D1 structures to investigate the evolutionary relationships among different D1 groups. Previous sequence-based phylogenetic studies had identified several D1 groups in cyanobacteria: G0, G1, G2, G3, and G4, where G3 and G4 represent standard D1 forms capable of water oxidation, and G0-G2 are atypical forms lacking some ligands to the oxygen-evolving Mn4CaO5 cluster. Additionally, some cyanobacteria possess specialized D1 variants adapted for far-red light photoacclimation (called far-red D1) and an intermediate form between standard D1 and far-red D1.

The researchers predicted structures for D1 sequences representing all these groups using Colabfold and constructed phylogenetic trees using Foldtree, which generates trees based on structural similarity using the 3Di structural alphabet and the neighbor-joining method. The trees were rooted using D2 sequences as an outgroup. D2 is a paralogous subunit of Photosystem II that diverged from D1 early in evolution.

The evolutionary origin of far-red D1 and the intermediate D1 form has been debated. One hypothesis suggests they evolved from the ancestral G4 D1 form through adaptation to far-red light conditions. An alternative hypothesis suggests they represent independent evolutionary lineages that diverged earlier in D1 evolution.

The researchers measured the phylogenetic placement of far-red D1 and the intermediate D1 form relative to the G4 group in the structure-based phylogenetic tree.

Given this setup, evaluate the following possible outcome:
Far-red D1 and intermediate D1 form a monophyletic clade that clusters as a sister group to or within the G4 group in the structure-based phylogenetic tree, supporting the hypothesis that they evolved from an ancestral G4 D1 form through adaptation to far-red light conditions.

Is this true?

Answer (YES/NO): YES